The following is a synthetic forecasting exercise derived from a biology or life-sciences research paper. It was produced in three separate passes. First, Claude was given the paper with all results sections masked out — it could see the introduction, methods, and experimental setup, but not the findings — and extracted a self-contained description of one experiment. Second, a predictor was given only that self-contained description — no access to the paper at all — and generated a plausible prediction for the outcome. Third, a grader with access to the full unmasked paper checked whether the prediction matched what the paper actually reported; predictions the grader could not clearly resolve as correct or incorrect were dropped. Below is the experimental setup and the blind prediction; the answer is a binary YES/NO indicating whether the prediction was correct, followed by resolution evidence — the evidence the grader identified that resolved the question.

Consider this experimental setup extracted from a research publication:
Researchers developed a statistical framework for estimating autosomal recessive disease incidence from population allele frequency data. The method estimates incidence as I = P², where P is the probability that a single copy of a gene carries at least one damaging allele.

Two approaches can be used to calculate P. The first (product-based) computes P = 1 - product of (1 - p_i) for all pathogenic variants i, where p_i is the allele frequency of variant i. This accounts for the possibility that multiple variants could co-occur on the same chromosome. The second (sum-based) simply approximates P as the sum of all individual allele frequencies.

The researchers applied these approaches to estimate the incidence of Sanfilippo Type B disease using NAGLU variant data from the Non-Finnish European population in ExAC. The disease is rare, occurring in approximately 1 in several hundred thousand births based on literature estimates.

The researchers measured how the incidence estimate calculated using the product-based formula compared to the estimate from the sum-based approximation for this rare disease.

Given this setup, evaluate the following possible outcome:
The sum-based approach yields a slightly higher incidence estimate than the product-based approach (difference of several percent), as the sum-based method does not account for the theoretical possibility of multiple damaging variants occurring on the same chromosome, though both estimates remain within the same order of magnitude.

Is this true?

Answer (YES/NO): NO